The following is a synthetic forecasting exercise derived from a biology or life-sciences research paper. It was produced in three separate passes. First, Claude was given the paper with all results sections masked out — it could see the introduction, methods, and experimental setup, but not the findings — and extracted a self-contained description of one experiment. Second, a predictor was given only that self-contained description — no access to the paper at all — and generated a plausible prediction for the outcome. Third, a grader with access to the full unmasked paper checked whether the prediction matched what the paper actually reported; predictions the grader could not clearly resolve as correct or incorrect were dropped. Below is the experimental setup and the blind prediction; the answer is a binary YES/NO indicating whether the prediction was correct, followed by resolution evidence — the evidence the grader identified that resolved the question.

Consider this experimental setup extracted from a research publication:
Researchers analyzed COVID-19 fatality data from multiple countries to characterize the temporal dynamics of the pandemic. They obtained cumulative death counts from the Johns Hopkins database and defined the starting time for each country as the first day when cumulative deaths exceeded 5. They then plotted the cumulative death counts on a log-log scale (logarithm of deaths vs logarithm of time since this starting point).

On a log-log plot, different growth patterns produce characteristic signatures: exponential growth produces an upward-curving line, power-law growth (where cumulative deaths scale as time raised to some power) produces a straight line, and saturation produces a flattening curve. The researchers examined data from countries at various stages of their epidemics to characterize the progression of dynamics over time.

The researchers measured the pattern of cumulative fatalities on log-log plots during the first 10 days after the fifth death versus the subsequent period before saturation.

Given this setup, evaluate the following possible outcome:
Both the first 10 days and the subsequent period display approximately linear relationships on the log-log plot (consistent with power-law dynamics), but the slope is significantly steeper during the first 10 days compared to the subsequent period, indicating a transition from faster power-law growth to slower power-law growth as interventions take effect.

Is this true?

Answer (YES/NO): NO